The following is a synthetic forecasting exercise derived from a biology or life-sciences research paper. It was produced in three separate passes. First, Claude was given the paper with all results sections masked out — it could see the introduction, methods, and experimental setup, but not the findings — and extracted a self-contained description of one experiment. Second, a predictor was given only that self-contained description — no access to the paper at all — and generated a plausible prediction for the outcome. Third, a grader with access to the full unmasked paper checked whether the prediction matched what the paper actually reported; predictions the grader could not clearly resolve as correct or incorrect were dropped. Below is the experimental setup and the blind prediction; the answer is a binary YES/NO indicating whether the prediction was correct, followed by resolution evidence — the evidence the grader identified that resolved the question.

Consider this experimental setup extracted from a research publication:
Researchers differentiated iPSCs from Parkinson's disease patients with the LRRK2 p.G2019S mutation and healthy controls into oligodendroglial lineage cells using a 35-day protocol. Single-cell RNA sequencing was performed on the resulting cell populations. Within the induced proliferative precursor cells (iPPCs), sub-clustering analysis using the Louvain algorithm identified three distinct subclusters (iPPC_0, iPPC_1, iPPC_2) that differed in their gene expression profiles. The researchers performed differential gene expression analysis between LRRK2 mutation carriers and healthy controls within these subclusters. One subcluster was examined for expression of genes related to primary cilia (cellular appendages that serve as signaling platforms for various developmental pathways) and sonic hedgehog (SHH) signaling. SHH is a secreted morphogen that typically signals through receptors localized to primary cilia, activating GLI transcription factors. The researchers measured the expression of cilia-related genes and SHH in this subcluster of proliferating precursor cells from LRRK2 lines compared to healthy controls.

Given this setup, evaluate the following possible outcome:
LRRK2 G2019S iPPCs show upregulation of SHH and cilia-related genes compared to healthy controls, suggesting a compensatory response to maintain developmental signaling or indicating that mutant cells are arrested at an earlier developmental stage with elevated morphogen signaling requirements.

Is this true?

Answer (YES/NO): NO